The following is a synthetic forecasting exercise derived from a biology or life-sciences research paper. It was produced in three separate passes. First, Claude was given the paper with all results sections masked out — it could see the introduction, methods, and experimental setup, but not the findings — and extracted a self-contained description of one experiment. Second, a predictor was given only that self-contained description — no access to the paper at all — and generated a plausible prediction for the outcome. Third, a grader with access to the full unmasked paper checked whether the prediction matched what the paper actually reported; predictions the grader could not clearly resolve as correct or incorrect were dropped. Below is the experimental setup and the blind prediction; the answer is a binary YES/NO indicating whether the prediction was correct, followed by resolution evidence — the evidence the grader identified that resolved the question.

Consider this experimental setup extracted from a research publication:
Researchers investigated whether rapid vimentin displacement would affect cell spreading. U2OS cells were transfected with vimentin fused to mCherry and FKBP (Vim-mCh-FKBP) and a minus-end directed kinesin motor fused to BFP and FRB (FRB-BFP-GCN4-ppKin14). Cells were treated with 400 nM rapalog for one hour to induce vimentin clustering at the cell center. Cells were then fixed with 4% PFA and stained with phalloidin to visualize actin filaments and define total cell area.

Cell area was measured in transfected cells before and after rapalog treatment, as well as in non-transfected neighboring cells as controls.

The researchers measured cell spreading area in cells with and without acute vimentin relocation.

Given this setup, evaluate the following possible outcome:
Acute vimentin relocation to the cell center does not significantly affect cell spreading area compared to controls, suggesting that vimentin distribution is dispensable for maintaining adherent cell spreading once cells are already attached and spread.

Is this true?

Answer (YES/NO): YES